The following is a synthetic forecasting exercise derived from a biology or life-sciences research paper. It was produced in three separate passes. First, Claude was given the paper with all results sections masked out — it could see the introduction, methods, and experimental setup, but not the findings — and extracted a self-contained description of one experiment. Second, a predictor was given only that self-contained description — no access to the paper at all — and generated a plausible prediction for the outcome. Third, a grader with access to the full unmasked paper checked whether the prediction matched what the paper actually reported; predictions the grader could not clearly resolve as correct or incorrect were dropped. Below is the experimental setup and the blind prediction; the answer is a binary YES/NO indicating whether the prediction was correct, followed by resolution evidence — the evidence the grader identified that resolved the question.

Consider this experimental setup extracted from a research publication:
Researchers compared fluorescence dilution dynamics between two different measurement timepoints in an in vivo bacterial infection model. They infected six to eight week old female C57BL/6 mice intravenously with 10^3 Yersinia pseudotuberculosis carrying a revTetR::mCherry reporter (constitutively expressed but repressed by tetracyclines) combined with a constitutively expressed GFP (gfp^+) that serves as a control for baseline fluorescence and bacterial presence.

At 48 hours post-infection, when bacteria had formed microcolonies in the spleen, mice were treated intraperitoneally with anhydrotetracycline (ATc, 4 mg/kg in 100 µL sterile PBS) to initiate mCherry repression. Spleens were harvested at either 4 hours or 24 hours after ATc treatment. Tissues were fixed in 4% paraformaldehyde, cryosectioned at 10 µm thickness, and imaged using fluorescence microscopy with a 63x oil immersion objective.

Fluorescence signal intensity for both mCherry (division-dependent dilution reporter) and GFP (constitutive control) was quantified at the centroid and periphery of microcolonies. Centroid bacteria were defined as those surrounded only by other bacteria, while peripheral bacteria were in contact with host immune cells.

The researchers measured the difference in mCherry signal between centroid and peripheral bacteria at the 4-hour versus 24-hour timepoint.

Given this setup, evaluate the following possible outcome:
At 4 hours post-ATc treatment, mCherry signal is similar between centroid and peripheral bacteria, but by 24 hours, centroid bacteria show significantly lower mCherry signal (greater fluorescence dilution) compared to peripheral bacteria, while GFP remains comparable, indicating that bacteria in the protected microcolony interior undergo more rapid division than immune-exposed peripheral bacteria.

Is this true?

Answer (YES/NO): NO